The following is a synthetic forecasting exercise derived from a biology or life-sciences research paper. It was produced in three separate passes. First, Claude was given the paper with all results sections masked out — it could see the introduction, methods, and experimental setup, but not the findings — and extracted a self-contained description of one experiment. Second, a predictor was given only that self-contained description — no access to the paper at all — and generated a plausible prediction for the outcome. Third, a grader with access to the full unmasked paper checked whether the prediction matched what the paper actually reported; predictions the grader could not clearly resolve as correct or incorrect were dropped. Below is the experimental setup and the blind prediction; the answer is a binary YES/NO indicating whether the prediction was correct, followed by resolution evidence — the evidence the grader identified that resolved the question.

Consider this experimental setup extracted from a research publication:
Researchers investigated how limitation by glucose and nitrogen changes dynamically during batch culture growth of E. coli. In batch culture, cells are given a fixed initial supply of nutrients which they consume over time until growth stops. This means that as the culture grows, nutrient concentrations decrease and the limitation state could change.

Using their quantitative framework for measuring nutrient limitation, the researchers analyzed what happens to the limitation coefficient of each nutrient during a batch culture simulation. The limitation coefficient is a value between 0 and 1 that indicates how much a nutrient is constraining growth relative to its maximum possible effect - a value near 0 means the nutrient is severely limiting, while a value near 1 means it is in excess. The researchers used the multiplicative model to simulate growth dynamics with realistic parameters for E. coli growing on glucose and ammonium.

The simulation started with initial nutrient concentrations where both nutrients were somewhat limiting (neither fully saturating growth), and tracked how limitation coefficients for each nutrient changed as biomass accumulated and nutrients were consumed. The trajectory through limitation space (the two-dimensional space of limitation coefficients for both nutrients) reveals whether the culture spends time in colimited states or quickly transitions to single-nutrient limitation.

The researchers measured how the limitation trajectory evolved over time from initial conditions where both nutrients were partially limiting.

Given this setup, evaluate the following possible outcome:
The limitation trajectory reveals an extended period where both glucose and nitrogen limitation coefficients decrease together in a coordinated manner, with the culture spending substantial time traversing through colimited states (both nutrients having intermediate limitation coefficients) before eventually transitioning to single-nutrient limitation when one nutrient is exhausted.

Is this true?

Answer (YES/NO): NO